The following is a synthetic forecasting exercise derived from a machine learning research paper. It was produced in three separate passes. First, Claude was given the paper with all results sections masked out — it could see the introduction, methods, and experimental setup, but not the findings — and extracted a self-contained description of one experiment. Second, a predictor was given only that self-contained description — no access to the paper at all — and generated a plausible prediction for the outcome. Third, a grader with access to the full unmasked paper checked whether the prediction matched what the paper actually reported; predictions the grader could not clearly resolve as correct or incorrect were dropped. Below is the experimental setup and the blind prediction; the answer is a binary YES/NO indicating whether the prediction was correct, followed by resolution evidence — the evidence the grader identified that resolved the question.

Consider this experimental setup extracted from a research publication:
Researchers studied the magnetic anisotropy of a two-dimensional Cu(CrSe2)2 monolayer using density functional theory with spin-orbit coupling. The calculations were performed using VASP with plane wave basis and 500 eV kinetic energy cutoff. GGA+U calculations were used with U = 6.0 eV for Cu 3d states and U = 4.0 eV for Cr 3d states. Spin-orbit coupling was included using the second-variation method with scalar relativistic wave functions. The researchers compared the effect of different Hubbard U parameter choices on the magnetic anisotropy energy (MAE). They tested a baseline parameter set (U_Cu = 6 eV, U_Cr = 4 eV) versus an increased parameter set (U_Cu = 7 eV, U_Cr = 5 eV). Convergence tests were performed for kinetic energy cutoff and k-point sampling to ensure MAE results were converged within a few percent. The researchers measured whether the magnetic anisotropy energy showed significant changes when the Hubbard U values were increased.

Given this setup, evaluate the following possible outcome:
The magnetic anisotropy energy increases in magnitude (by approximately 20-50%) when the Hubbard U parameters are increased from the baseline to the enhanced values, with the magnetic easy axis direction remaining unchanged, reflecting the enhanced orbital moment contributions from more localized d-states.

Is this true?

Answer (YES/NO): NO